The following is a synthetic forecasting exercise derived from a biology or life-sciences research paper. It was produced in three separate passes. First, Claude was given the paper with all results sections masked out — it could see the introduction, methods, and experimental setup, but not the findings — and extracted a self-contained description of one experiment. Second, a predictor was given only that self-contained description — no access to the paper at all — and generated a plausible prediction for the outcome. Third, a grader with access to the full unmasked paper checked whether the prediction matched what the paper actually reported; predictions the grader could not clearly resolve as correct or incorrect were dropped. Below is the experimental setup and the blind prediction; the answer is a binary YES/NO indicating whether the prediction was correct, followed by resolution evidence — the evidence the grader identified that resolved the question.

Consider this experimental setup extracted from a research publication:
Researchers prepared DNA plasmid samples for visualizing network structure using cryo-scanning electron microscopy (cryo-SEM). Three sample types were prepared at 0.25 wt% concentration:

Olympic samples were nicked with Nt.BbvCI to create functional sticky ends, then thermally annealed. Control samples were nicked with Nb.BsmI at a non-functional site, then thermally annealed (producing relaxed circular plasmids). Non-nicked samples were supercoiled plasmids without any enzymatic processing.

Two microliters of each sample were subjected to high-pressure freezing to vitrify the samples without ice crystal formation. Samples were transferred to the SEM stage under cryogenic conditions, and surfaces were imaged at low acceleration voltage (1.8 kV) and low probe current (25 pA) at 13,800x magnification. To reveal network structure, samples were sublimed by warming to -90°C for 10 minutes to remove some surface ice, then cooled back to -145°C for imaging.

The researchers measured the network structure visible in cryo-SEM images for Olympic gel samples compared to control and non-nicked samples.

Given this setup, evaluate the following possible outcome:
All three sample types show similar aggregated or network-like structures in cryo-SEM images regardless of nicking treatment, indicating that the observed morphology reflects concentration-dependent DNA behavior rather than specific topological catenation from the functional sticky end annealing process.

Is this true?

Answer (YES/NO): NO